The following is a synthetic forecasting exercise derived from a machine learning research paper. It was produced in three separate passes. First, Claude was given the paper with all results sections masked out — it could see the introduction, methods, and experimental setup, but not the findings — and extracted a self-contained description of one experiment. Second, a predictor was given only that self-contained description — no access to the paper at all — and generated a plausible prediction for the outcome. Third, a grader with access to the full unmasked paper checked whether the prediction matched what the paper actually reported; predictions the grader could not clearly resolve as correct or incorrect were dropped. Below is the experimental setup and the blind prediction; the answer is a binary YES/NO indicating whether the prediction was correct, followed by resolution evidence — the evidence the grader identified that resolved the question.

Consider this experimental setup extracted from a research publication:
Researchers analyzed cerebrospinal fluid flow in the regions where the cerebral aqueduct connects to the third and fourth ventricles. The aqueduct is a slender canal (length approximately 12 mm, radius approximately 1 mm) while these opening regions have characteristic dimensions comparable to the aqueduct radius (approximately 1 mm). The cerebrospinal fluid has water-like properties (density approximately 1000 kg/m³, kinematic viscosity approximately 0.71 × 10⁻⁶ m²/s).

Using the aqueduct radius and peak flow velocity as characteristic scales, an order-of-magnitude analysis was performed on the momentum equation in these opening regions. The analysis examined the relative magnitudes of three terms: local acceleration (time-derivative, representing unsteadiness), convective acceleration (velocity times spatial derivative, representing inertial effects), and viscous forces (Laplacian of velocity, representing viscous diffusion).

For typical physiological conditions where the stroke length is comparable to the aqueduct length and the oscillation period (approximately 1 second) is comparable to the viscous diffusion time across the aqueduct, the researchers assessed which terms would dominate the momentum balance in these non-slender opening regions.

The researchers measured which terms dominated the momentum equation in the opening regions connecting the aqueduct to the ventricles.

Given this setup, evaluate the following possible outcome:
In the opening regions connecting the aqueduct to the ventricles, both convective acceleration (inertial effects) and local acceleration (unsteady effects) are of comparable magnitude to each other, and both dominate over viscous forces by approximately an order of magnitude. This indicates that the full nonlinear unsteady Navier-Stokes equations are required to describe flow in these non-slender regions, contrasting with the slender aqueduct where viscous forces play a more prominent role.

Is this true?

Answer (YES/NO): NO